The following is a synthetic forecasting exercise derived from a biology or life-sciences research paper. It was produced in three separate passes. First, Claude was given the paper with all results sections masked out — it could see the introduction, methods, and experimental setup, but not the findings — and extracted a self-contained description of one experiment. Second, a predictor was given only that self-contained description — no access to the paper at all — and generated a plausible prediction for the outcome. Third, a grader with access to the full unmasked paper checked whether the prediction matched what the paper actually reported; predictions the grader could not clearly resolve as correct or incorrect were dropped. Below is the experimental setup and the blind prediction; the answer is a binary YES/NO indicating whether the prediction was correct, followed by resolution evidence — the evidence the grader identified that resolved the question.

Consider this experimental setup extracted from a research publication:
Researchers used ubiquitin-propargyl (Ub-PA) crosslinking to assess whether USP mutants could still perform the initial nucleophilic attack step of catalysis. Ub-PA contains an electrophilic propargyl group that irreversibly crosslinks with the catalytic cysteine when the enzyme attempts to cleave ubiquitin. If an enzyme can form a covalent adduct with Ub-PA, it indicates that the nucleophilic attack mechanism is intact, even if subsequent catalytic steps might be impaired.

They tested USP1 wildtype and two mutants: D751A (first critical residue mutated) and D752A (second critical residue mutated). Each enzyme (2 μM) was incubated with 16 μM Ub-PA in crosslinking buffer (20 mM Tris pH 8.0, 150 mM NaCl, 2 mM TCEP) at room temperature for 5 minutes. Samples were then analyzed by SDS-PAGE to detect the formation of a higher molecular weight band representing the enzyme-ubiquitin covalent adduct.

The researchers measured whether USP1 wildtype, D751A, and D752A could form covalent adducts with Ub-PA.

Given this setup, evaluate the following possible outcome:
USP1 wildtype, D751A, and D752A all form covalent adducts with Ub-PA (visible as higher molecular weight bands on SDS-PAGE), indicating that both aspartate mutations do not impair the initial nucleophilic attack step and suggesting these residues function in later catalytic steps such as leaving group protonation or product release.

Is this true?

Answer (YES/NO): NO